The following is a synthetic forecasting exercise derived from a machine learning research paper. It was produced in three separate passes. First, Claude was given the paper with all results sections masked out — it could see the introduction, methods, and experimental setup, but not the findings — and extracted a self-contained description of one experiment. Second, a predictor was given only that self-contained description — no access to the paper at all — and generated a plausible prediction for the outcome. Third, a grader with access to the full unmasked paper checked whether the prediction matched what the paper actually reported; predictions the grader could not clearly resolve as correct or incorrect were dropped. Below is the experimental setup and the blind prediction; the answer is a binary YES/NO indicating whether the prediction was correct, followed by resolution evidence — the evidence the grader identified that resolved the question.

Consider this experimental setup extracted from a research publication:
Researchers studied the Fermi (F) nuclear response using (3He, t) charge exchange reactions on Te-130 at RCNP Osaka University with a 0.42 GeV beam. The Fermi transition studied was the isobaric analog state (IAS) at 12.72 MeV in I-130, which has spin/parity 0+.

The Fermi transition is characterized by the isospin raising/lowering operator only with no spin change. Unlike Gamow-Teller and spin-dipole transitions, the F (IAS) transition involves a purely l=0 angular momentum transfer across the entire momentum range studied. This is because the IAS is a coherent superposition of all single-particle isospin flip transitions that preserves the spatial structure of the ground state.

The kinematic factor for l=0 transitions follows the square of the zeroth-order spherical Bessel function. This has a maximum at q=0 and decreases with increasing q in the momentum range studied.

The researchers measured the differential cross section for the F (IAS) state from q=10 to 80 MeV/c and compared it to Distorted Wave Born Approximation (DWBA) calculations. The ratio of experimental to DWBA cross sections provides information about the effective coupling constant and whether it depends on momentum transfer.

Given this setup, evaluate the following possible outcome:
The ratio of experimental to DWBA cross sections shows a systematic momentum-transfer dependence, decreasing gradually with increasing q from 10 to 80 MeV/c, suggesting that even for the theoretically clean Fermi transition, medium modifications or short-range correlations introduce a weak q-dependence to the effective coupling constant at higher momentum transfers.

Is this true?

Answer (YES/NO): NO